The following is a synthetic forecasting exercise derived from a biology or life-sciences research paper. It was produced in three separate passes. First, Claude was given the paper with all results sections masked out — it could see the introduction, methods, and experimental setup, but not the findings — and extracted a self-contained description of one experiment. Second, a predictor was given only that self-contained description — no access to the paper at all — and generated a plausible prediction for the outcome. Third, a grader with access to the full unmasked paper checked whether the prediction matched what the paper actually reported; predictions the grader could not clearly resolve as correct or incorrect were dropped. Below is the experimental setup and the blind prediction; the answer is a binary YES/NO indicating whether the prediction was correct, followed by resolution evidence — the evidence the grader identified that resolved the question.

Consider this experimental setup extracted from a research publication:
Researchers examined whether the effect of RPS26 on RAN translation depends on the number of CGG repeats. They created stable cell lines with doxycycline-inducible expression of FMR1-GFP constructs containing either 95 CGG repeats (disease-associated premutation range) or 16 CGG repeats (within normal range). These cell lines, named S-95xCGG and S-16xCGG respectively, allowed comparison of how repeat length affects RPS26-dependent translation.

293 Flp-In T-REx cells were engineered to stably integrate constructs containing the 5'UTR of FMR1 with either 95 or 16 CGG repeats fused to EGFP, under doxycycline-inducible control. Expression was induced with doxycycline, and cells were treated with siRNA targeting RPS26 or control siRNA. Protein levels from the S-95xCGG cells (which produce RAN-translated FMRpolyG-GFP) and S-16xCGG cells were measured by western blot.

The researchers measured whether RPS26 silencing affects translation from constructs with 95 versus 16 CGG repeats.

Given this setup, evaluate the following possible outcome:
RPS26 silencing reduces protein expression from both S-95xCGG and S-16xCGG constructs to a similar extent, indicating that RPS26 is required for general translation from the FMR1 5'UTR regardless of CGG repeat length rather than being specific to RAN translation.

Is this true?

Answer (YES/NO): YES